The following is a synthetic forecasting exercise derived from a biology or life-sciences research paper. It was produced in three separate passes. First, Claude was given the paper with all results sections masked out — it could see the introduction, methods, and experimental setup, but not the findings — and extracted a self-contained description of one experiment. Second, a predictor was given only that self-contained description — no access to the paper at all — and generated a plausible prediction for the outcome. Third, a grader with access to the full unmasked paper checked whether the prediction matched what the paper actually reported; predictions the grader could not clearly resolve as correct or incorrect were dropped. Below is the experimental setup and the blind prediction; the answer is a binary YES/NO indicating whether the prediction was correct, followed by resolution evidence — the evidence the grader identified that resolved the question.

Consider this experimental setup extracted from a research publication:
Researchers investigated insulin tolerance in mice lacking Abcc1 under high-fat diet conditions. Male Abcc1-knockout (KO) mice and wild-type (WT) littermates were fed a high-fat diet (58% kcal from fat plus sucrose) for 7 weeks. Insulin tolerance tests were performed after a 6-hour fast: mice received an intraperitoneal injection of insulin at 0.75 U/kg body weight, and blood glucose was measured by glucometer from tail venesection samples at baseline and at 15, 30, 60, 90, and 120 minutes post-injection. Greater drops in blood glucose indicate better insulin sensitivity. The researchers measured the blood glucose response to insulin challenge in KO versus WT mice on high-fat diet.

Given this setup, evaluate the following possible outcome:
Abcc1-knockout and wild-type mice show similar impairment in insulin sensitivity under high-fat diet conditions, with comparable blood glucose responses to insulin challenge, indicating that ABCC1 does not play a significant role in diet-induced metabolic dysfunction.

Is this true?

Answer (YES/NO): NO